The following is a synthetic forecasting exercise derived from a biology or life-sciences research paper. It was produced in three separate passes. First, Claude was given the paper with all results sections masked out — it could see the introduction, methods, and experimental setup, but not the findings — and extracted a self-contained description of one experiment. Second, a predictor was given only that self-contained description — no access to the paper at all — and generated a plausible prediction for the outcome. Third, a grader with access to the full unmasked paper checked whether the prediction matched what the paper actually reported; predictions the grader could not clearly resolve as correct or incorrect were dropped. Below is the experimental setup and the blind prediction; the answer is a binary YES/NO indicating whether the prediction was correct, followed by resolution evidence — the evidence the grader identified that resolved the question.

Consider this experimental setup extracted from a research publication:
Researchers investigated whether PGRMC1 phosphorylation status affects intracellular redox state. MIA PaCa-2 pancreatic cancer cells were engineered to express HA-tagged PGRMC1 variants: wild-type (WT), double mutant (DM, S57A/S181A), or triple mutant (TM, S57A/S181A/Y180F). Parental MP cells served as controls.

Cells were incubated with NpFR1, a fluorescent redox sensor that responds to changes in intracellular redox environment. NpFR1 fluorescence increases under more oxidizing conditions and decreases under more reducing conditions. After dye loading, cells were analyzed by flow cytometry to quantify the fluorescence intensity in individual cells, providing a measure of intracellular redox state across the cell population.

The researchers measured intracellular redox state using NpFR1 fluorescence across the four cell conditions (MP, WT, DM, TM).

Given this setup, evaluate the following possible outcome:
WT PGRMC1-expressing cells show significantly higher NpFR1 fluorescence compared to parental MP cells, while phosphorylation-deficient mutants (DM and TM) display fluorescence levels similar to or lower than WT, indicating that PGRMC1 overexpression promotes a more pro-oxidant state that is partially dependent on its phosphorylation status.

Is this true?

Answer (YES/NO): NO